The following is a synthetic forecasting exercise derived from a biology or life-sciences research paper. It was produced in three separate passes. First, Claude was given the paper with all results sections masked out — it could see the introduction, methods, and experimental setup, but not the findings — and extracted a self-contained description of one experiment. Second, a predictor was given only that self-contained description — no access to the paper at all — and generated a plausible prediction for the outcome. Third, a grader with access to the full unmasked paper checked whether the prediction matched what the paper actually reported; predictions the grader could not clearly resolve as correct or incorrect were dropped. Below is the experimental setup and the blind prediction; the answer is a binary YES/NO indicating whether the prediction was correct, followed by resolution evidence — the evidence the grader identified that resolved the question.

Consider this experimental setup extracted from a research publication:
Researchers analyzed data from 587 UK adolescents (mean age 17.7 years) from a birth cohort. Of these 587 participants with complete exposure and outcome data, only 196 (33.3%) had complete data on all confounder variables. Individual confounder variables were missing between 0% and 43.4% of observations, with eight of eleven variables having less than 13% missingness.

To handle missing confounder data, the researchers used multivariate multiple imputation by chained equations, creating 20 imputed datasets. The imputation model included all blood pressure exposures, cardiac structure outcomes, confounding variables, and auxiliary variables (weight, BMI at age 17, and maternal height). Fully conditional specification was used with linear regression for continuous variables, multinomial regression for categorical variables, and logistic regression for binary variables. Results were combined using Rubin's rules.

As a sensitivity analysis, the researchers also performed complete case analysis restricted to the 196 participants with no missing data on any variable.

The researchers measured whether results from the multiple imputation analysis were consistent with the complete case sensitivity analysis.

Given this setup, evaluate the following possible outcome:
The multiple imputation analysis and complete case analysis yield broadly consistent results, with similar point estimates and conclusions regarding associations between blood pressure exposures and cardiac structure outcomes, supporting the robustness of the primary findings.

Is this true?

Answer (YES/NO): YES